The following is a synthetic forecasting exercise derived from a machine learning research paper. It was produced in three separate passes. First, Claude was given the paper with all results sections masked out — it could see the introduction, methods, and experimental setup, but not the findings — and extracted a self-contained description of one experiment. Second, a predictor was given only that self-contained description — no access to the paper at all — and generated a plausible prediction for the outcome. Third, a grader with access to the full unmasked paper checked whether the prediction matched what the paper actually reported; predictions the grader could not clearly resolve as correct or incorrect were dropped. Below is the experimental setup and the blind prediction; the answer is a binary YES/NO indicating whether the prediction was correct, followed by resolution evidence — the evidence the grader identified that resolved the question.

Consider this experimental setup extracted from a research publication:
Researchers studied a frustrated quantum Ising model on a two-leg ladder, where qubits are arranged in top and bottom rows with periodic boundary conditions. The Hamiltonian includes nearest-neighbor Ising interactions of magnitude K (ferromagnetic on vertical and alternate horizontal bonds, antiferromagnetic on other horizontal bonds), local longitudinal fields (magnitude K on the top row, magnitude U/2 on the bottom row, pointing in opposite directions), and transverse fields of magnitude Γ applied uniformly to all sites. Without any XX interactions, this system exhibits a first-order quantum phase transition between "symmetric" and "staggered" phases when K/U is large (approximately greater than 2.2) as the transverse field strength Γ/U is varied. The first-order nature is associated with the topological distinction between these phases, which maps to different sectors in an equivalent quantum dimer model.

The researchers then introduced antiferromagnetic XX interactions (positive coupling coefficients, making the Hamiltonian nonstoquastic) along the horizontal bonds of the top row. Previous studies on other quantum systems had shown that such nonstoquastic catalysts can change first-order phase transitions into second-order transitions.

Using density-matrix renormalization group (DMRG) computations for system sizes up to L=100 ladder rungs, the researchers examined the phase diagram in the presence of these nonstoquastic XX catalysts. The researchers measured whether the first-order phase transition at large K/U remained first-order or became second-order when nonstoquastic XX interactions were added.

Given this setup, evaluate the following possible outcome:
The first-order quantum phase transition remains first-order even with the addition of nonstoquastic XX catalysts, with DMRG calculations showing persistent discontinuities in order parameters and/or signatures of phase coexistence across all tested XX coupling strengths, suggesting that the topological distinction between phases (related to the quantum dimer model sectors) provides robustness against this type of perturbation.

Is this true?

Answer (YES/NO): YES